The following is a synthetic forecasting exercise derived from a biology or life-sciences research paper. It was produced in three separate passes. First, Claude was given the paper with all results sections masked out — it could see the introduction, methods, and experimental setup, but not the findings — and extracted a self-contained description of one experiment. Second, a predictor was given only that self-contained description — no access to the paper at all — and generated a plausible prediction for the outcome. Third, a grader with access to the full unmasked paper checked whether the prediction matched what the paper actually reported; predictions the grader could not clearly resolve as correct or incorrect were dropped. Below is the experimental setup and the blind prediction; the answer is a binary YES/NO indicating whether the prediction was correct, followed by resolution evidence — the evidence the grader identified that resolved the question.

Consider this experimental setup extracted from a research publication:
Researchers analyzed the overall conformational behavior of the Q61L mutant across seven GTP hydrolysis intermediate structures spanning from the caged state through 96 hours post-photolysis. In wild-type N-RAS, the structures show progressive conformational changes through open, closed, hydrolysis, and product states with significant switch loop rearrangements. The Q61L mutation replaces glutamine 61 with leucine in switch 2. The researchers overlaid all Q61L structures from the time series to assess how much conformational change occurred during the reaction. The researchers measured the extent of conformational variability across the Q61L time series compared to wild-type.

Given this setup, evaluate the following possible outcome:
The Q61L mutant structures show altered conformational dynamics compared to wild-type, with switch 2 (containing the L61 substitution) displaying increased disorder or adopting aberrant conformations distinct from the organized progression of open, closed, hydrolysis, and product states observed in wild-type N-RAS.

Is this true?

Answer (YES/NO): NO